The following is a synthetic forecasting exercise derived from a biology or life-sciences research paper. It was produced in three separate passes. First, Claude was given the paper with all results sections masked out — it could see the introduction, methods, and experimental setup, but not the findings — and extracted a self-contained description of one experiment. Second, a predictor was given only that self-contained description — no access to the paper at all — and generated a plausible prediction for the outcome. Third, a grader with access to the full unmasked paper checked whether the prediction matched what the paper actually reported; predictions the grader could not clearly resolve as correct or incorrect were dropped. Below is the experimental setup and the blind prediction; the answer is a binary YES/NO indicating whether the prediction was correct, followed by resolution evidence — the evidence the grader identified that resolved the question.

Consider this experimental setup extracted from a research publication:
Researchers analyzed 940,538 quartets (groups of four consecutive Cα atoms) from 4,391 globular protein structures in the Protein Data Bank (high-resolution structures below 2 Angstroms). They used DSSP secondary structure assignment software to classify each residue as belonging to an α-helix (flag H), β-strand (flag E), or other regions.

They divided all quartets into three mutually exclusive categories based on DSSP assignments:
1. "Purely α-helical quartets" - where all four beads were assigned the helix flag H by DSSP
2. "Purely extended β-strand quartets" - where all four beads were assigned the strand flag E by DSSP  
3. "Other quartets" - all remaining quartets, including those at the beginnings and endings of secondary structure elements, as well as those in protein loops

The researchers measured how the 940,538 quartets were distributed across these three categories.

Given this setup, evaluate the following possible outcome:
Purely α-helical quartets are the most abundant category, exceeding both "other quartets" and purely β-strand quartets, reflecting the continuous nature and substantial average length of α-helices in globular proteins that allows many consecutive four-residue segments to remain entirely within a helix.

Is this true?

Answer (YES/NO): NO